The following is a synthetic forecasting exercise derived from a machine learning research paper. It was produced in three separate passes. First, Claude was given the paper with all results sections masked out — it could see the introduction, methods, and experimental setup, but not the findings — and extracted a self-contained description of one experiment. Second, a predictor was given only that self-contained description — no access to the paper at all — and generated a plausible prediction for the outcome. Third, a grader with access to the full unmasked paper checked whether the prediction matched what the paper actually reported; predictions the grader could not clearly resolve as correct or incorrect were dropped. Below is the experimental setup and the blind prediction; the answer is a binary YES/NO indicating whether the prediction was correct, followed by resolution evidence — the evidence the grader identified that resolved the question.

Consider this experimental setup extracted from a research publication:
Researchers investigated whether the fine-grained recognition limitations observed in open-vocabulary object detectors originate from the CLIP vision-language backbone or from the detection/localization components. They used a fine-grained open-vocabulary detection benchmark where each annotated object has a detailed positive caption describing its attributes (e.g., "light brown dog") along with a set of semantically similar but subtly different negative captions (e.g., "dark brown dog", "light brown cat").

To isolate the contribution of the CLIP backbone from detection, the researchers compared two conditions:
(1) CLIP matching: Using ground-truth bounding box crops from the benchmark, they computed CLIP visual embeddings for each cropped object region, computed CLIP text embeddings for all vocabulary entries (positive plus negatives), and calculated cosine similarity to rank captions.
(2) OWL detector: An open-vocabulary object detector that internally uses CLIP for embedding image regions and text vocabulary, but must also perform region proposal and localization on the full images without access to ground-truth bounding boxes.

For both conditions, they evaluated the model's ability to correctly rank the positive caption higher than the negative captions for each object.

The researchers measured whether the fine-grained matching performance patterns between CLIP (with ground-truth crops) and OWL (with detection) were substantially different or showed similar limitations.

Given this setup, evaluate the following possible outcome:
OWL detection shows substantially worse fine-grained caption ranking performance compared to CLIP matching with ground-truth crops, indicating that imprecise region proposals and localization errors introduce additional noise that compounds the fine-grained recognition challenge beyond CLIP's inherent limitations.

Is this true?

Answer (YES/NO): NO